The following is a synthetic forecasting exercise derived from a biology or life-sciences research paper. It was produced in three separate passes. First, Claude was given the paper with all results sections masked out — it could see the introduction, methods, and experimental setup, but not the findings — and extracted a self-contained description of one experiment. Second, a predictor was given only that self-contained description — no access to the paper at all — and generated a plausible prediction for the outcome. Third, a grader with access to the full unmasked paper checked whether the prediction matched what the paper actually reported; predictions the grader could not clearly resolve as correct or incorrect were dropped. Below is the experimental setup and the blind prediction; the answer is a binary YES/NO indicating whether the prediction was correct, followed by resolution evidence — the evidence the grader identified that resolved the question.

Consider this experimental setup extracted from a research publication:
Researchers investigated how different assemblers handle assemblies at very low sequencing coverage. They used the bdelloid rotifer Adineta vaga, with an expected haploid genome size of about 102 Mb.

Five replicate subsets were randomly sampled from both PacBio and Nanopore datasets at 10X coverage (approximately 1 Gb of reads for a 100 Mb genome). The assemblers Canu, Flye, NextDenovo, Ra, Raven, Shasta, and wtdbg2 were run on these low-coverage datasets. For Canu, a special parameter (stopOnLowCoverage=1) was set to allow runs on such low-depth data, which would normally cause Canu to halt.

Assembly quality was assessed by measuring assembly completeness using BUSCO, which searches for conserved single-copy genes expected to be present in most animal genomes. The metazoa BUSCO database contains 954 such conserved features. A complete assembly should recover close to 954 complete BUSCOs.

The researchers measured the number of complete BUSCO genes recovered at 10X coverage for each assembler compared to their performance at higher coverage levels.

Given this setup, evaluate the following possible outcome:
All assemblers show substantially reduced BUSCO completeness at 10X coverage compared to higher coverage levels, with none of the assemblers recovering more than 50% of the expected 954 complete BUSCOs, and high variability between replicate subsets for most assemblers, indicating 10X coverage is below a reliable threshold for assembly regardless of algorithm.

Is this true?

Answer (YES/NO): NO